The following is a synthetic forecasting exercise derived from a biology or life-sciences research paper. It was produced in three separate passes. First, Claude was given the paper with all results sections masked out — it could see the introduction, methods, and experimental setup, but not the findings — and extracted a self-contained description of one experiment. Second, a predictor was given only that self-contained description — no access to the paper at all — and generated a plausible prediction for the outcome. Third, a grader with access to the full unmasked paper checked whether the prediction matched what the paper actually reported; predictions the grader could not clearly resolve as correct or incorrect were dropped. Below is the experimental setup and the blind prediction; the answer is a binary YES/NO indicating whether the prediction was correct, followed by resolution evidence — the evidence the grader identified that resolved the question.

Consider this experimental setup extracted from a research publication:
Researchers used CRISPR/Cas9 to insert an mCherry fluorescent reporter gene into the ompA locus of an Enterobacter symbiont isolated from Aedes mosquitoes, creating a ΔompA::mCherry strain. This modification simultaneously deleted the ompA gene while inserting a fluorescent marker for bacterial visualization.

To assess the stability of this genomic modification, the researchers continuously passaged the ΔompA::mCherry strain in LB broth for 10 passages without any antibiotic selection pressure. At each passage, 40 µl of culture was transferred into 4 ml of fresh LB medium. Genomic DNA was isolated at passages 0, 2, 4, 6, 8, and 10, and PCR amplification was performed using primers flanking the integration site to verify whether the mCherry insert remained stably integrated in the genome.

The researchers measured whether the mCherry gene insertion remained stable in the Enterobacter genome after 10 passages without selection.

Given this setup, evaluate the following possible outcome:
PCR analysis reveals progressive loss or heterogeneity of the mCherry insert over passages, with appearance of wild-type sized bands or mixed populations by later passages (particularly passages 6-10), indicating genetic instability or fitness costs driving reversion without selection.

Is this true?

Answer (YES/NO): NO